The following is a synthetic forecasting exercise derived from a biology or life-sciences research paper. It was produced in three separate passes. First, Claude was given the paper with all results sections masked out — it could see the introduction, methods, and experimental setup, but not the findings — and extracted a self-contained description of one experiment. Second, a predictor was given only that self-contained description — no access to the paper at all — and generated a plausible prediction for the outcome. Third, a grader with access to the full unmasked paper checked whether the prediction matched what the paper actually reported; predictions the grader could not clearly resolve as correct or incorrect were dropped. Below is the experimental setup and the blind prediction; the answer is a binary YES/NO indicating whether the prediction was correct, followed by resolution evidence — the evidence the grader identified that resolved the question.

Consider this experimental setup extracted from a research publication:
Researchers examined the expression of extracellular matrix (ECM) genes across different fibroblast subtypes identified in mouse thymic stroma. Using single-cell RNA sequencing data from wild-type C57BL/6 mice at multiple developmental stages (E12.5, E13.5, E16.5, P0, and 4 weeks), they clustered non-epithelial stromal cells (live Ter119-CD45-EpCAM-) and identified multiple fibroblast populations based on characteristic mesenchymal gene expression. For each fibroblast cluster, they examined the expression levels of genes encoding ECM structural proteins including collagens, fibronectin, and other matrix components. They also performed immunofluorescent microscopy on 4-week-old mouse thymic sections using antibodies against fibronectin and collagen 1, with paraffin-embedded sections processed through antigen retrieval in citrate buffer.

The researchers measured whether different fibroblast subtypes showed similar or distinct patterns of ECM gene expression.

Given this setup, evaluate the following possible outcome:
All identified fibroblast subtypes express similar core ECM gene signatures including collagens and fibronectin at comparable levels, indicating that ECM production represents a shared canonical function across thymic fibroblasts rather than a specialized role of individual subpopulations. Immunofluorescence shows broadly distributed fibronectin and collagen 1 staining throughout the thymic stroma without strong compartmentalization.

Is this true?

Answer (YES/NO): NO